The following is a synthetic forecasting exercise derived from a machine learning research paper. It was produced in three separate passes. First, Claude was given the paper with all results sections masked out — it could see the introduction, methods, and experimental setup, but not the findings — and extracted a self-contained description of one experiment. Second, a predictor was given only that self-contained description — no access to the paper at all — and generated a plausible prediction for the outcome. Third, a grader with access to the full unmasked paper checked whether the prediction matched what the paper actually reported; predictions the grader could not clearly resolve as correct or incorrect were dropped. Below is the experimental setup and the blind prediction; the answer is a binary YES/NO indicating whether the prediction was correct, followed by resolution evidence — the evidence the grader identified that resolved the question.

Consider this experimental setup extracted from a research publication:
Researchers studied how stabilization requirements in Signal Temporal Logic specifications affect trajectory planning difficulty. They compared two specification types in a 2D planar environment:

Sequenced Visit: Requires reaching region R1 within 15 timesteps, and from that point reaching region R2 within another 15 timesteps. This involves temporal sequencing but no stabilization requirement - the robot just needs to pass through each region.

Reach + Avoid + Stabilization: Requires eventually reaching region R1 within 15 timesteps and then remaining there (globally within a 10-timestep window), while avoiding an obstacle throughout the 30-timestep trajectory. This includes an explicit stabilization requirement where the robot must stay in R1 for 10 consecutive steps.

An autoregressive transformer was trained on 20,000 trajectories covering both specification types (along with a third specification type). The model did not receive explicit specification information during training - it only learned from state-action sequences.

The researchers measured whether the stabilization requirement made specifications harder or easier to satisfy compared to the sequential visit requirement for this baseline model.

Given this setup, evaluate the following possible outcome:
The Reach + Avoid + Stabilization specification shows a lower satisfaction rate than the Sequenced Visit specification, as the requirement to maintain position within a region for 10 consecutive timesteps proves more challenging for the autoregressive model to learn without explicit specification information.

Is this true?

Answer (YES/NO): YES